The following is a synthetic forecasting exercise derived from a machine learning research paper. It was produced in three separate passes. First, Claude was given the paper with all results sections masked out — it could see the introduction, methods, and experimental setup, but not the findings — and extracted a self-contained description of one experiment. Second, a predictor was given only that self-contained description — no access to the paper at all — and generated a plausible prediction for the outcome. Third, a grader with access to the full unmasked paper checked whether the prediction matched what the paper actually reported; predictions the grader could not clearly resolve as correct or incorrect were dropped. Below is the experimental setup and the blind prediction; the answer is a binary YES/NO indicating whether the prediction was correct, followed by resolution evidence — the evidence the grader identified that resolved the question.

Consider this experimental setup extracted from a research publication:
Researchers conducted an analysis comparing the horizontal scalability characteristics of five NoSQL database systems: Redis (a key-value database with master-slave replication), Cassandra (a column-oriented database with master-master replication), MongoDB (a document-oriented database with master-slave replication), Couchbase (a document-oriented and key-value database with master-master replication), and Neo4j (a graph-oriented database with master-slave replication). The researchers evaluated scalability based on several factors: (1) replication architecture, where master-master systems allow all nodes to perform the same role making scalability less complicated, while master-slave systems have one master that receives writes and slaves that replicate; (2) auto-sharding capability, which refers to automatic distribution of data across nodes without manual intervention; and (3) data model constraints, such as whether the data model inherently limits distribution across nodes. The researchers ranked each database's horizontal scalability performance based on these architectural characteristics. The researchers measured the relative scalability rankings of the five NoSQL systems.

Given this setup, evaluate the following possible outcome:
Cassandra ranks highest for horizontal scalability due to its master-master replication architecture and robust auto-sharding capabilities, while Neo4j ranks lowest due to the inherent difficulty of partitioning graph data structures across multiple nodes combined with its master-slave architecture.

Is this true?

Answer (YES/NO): YES